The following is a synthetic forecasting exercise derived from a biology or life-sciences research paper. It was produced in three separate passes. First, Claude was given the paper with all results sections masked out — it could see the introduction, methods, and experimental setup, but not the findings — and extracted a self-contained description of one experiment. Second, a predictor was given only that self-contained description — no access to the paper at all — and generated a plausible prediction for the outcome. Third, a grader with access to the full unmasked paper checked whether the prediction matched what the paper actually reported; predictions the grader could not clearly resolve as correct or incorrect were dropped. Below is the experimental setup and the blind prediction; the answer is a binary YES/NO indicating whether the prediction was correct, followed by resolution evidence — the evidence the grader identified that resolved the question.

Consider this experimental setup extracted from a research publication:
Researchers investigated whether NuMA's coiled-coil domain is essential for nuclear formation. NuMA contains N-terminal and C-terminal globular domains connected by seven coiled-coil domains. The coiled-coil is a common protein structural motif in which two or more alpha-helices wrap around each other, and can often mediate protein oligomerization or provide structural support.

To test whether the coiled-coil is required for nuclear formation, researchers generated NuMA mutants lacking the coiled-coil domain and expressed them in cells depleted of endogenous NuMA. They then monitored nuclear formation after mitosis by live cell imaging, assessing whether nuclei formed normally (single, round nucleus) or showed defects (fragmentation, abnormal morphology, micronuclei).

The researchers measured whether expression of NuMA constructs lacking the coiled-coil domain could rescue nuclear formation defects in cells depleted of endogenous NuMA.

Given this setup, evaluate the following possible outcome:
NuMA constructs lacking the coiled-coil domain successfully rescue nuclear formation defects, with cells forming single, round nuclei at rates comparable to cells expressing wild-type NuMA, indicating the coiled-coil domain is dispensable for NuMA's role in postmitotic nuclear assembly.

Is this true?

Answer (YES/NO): NO